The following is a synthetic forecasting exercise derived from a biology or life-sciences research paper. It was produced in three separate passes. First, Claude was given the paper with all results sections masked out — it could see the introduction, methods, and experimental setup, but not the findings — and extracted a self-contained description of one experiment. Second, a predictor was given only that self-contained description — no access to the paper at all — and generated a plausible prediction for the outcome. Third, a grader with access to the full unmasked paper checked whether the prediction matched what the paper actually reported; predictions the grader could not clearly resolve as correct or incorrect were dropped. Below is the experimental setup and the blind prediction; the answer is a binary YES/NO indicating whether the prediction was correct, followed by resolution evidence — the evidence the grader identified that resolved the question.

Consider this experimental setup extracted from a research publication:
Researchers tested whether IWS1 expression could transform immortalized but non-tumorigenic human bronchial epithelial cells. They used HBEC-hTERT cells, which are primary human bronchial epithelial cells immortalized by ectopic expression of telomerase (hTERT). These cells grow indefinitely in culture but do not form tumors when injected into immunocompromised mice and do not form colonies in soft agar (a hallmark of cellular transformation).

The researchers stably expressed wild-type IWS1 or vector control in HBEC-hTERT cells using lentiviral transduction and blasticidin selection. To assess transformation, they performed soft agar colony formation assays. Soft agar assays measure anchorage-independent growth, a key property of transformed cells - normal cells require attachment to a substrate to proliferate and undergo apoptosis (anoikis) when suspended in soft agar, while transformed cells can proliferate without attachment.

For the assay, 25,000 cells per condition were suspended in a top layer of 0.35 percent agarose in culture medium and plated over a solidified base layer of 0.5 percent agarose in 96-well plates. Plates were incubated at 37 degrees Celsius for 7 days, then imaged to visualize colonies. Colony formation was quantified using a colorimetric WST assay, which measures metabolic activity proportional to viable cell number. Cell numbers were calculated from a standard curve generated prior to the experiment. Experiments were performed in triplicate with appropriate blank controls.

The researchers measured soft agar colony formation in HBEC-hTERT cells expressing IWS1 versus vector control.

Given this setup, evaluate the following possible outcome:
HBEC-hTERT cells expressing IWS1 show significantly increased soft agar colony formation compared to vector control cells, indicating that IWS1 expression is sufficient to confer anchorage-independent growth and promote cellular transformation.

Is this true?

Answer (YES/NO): NO